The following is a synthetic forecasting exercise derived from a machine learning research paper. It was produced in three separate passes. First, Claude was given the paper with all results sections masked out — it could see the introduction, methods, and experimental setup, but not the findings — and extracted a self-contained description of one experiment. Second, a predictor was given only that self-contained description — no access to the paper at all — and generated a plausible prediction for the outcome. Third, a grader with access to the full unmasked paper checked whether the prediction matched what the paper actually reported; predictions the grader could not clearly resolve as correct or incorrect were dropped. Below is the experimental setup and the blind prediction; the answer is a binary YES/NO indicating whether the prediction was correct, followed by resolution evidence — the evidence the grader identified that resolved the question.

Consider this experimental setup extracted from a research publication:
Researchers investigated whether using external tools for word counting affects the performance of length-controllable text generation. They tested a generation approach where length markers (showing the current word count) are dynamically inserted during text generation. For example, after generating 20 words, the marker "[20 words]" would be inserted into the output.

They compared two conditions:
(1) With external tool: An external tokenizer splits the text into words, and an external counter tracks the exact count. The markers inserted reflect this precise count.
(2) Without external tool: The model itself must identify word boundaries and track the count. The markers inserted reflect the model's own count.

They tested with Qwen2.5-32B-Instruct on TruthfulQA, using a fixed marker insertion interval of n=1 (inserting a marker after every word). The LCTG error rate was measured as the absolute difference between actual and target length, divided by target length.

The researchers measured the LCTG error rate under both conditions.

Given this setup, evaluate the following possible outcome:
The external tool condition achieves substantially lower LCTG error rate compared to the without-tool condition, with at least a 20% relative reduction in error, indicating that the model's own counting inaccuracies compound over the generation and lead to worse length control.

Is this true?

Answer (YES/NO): YES